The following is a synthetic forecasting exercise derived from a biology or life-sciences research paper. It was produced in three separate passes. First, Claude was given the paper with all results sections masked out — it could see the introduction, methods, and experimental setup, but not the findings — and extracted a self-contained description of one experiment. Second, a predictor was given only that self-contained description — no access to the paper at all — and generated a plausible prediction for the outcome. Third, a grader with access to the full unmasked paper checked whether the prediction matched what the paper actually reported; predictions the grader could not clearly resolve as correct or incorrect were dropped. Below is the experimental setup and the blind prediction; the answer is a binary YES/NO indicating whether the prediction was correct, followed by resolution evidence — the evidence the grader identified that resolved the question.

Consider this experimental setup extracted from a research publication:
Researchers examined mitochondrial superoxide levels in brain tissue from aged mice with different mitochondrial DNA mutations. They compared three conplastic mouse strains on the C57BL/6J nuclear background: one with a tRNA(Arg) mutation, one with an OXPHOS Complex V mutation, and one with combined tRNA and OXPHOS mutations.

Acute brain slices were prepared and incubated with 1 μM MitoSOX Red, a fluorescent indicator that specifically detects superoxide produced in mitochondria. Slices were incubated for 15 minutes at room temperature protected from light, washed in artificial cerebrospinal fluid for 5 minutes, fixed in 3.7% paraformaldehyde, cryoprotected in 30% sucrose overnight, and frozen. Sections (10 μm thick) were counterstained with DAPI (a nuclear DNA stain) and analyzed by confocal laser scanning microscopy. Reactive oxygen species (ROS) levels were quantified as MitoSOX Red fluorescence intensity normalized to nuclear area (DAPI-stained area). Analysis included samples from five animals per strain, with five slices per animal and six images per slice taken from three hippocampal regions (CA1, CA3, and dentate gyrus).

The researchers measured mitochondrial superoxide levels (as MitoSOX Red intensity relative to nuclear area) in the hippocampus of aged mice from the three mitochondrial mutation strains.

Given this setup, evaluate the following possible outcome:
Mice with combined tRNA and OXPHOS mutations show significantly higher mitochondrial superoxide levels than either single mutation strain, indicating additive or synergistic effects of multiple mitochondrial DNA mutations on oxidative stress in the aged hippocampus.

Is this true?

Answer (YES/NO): NO